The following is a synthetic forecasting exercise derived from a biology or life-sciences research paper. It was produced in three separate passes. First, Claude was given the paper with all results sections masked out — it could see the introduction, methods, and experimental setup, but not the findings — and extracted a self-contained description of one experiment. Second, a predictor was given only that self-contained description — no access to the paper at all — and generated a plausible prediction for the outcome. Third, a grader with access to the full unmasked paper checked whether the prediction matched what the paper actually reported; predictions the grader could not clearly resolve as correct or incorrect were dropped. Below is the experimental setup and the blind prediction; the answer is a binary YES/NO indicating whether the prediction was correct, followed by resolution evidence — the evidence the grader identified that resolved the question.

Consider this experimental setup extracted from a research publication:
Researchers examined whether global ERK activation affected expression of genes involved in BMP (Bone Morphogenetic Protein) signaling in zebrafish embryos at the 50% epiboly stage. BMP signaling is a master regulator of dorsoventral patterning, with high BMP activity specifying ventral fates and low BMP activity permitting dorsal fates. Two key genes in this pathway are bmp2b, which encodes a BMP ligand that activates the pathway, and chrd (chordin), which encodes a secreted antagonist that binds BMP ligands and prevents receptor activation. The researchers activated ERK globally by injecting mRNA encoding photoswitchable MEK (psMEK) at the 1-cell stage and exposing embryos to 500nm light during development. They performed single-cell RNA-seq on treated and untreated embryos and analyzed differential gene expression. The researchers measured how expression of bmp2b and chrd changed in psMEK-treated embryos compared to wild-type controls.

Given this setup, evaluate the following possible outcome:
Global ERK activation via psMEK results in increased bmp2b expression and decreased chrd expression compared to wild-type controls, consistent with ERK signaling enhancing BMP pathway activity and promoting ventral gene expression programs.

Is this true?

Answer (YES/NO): NO